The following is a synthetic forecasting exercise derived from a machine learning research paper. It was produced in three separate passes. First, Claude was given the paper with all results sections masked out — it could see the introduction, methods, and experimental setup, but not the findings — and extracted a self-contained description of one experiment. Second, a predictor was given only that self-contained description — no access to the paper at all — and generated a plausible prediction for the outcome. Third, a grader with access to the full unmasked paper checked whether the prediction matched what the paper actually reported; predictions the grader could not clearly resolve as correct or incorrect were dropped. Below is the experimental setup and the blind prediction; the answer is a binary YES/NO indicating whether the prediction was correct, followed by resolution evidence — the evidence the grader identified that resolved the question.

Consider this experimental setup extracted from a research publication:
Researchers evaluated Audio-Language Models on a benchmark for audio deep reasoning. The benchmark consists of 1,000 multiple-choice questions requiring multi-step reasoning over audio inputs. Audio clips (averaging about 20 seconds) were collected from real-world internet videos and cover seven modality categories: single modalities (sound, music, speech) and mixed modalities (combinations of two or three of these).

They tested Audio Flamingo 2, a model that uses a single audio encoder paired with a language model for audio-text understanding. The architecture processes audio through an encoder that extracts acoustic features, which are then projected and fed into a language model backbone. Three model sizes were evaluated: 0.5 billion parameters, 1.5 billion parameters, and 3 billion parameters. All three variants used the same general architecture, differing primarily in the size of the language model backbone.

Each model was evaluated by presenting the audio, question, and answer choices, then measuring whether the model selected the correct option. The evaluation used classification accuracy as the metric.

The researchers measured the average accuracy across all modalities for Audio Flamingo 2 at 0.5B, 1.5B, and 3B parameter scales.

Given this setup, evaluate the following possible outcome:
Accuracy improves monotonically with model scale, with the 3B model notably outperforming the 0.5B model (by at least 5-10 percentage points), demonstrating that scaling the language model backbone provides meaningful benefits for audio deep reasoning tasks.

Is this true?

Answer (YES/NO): NO